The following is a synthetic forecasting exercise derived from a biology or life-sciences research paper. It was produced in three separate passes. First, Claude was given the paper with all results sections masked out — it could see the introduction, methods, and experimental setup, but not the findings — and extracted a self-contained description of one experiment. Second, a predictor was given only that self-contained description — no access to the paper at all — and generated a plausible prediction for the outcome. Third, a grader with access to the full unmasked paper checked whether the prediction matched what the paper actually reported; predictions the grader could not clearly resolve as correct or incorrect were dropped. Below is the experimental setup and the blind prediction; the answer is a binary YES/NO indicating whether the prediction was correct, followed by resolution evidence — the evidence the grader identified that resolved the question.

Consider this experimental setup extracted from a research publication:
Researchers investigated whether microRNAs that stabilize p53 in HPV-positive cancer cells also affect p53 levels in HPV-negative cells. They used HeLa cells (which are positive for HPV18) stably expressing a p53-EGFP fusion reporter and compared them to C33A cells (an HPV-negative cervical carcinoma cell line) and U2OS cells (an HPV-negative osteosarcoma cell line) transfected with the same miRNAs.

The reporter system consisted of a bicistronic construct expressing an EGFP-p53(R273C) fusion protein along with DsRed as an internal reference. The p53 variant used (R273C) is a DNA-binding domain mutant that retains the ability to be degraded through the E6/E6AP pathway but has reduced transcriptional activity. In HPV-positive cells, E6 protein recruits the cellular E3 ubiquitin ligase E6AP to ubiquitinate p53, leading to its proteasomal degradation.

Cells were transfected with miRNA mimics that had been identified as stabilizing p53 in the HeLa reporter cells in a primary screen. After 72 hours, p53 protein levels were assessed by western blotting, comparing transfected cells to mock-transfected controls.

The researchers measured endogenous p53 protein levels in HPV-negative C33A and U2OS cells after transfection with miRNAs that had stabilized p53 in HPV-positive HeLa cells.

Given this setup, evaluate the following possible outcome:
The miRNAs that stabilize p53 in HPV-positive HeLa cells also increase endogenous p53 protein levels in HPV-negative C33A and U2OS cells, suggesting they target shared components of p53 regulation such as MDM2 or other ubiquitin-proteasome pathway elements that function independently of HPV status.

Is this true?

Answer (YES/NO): NO